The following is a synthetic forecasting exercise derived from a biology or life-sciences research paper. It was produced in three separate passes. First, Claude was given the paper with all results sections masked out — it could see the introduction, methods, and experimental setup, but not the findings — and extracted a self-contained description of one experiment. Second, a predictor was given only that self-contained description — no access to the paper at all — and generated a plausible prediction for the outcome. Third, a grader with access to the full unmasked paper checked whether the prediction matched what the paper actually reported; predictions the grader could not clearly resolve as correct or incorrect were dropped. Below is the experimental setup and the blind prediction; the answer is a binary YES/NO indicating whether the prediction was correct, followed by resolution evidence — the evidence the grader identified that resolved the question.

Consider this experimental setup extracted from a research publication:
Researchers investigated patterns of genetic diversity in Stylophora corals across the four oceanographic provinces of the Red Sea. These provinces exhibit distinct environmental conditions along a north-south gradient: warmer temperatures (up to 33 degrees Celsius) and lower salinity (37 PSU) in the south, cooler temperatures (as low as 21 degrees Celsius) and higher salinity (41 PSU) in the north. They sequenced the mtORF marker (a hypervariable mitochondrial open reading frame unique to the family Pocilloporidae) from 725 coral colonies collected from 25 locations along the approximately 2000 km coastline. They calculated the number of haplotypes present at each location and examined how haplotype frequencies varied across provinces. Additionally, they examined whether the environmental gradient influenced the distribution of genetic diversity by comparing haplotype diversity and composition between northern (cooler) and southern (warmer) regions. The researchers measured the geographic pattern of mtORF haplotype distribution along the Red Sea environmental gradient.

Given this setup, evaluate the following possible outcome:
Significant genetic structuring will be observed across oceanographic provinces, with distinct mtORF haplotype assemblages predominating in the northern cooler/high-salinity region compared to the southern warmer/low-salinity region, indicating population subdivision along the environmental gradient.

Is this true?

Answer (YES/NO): YES